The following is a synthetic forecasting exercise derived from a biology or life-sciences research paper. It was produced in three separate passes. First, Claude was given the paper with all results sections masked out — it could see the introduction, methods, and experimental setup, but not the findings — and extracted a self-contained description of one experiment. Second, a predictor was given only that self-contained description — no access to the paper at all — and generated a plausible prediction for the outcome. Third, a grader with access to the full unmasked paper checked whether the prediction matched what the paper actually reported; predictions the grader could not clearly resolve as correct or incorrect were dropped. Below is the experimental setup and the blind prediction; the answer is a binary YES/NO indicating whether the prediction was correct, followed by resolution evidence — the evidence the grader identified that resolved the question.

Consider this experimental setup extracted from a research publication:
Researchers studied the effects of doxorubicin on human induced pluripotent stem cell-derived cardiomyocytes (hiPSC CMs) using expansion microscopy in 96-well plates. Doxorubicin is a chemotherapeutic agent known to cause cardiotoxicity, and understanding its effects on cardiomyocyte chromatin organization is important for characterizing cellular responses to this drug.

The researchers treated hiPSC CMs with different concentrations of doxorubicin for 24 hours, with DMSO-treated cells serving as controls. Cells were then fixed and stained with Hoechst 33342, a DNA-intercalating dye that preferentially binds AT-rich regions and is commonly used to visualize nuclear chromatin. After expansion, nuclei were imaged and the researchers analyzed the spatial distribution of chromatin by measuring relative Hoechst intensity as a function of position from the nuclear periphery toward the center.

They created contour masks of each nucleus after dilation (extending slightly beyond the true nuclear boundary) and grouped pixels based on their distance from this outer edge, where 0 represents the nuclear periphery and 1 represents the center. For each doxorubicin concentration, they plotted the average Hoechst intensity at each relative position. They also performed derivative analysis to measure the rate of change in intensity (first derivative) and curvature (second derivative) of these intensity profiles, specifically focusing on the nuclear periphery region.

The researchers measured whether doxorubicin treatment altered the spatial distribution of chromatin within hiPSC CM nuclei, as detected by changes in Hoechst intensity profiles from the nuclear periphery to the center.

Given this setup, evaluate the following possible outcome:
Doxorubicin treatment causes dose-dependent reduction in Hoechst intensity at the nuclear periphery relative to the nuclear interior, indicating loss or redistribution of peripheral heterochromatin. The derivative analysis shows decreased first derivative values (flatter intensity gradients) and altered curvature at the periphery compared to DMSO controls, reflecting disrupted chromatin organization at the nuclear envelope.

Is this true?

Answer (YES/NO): NO